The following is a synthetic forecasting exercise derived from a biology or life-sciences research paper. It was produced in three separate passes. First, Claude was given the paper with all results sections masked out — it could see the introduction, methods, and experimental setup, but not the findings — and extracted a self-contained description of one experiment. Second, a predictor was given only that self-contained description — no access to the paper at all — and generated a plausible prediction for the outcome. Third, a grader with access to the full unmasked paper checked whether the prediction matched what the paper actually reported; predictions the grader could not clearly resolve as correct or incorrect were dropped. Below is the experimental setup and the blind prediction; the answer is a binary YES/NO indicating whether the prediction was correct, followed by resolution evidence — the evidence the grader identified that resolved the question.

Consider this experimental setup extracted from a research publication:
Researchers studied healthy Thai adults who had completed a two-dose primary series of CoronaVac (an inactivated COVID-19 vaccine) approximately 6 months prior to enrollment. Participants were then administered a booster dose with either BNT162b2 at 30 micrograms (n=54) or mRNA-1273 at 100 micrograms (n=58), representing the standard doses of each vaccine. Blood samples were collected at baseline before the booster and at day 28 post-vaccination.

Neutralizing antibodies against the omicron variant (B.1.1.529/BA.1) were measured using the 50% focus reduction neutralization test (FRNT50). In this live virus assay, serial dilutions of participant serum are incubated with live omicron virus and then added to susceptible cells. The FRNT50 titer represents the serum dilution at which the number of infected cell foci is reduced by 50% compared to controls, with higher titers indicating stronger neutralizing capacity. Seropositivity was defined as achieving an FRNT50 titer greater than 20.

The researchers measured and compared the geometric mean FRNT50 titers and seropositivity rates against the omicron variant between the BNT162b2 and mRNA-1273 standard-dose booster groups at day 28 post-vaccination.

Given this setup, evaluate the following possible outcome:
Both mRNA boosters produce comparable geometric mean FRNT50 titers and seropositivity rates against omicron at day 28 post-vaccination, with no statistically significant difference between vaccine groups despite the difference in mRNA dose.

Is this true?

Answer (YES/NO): YES